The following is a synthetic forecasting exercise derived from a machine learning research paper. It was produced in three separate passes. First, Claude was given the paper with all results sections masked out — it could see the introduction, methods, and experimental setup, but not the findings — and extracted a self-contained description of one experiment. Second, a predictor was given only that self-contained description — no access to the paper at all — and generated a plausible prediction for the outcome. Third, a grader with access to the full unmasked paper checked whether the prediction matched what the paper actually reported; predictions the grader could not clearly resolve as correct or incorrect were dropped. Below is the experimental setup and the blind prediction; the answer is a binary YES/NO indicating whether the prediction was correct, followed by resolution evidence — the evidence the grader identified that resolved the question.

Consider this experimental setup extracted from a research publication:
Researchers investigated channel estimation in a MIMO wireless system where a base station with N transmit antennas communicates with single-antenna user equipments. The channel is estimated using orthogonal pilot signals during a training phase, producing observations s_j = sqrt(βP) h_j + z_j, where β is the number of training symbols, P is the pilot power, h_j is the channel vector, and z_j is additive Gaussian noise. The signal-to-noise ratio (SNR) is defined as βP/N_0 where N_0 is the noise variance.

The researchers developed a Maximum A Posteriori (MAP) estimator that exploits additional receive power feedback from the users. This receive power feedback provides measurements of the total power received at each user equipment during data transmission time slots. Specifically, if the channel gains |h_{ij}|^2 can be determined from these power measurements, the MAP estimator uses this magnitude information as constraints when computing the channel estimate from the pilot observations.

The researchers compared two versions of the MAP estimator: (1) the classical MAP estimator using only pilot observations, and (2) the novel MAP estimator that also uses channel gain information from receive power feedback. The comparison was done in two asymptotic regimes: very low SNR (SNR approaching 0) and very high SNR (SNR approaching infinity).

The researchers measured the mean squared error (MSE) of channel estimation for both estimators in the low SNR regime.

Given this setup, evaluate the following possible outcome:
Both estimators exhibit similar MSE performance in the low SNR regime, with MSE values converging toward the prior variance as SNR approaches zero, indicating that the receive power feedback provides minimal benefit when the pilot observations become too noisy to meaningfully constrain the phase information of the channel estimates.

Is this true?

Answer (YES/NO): NO